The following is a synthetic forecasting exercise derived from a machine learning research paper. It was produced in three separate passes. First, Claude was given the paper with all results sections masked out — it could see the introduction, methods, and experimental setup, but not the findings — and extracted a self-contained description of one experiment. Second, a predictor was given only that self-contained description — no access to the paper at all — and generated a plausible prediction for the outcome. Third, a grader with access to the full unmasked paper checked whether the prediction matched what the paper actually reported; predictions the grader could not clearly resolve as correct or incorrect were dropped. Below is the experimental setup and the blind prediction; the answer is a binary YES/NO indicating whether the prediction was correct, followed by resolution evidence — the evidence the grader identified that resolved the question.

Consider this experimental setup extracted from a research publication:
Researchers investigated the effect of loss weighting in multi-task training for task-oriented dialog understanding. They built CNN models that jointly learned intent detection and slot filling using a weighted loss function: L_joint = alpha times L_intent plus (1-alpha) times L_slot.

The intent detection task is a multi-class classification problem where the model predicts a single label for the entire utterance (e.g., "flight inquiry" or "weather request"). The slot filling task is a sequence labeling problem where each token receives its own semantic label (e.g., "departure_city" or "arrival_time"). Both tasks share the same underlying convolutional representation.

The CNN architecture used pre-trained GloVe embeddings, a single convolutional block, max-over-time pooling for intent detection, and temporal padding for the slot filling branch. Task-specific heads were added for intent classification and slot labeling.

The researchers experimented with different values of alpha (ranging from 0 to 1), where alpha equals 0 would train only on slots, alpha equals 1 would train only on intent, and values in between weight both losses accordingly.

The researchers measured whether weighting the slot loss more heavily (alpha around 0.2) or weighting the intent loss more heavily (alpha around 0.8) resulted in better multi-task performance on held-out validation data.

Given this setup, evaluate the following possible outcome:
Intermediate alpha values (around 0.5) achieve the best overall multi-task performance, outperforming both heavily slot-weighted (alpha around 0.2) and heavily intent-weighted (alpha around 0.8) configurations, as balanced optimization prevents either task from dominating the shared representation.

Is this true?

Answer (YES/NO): NO